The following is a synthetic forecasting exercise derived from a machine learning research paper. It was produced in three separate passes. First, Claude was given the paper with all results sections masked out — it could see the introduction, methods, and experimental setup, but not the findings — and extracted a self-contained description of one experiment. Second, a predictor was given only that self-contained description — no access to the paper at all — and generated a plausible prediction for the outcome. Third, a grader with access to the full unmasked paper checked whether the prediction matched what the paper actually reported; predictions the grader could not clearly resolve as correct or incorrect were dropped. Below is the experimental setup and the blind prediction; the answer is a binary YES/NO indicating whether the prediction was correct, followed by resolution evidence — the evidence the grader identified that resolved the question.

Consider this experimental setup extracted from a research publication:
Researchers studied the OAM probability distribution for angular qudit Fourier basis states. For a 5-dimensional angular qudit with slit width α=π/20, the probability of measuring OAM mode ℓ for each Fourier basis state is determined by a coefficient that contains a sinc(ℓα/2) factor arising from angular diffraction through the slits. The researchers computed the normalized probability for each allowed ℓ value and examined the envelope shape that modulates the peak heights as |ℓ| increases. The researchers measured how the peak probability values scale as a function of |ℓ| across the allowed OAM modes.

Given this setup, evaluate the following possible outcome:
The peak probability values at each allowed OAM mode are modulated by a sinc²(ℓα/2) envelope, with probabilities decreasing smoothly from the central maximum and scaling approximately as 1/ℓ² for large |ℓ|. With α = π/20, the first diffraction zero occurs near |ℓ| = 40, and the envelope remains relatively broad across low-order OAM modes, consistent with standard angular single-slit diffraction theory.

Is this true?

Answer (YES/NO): YES